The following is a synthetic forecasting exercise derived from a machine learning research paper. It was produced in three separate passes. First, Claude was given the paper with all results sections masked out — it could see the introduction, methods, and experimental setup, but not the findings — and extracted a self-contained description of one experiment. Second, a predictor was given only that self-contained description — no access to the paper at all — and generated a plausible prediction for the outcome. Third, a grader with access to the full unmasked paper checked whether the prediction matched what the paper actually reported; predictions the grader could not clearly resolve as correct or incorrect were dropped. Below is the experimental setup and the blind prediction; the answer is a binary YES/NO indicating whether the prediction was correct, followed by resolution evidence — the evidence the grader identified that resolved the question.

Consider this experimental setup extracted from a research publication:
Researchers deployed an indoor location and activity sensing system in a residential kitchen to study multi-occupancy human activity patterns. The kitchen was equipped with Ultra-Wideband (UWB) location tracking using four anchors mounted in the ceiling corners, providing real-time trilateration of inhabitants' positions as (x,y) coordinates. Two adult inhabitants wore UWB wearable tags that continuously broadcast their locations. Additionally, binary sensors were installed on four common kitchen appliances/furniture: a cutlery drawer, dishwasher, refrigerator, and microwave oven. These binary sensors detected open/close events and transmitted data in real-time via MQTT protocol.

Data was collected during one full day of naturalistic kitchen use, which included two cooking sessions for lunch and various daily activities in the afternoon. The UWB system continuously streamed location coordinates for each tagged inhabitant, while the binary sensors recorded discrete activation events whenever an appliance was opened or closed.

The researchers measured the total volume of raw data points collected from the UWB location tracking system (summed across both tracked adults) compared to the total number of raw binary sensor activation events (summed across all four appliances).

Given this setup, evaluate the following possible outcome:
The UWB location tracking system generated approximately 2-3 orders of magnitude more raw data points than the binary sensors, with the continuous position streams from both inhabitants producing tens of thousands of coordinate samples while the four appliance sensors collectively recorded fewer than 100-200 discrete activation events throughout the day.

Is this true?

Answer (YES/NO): NO